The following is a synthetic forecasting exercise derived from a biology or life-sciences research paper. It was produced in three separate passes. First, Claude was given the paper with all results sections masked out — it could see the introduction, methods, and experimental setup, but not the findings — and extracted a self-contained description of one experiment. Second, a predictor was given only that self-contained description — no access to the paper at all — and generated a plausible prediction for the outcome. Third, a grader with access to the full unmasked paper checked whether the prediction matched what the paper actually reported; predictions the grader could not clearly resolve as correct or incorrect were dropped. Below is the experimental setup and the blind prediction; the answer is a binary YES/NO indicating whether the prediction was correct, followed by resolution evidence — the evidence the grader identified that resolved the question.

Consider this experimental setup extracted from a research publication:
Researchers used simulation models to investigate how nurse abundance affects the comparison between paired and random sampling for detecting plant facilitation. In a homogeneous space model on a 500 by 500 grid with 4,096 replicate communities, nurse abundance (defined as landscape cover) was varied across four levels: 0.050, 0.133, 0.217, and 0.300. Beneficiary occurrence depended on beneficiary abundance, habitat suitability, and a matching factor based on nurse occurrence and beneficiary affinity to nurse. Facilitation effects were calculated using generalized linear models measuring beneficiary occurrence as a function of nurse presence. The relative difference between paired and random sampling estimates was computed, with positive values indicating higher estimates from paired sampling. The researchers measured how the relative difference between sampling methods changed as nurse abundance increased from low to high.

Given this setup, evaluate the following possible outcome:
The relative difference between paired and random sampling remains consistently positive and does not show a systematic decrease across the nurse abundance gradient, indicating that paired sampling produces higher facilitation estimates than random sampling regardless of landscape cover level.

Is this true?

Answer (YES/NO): NO